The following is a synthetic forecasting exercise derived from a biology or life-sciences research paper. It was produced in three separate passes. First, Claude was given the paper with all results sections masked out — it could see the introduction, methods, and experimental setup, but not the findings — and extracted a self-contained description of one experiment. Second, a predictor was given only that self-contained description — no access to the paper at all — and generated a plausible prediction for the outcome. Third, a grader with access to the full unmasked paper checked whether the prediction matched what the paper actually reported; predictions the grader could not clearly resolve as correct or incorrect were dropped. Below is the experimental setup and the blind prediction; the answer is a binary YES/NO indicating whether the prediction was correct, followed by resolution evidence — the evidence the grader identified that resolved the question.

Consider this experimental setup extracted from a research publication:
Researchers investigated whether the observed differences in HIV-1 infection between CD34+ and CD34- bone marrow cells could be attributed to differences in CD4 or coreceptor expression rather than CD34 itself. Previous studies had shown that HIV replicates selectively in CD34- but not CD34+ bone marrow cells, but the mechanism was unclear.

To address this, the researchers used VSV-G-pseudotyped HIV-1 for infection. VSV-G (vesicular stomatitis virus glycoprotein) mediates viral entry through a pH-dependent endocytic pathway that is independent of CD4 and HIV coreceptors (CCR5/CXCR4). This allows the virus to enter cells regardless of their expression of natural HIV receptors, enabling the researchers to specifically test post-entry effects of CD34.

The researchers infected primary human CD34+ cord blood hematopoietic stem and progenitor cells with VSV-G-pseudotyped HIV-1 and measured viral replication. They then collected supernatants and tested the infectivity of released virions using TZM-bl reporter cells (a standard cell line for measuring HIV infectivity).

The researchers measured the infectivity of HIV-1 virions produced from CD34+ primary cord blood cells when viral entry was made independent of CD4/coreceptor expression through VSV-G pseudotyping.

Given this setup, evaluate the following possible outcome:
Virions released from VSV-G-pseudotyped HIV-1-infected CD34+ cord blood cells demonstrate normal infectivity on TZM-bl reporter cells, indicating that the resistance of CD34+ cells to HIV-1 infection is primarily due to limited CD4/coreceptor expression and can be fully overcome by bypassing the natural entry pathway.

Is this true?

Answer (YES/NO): NO